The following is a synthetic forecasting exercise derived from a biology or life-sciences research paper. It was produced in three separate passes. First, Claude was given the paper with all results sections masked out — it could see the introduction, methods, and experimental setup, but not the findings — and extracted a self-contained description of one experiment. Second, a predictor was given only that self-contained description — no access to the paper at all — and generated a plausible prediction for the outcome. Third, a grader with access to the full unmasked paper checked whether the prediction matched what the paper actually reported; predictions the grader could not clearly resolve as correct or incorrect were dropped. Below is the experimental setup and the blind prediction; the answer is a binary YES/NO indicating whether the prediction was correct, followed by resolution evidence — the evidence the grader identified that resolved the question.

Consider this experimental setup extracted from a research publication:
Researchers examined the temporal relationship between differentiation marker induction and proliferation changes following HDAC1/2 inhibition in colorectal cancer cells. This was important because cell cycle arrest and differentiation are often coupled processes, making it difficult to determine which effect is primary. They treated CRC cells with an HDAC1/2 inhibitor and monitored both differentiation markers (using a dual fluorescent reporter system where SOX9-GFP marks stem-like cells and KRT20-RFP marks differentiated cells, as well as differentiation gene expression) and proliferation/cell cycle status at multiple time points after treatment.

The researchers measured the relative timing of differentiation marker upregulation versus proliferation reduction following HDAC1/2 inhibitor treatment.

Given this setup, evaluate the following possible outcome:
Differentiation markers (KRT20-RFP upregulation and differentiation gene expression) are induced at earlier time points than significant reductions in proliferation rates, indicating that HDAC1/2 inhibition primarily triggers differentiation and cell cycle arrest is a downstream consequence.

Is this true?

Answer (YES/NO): YES